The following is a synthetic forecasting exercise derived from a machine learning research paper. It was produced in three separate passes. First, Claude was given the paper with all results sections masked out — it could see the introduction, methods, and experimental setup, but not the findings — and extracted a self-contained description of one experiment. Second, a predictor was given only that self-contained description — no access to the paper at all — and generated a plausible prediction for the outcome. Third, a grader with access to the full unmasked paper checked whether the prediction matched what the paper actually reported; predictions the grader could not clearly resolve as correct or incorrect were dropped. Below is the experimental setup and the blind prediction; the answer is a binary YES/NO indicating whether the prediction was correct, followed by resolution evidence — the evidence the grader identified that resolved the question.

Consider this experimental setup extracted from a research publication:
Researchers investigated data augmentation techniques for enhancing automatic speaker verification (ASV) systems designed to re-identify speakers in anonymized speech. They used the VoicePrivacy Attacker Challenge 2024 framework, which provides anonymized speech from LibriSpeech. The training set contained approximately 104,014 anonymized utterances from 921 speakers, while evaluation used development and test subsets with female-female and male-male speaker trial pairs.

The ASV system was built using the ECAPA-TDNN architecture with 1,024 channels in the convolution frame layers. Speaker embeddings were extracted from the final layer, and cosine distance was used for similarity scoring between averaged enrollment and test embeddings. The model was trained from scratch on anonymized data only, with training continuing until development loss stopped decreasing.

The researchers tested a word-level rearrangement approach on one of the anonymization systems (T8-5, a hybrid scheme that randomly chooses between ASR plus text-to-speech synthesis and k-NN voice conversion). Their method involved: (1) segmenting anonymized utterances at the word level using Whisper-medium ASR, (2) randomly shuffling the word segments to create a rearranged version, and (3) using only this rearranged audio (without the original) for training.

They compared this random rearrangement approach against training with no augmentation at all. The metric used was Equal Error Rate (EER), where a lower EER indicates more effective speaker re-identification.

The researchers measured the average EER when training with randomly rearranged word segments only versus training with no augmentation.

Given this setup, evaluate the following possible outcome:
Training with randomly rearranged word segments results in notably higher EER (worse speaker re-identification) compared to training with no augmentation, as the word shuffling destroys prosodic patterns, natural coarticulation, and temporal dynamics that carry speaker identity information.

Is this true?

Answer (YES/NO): NO